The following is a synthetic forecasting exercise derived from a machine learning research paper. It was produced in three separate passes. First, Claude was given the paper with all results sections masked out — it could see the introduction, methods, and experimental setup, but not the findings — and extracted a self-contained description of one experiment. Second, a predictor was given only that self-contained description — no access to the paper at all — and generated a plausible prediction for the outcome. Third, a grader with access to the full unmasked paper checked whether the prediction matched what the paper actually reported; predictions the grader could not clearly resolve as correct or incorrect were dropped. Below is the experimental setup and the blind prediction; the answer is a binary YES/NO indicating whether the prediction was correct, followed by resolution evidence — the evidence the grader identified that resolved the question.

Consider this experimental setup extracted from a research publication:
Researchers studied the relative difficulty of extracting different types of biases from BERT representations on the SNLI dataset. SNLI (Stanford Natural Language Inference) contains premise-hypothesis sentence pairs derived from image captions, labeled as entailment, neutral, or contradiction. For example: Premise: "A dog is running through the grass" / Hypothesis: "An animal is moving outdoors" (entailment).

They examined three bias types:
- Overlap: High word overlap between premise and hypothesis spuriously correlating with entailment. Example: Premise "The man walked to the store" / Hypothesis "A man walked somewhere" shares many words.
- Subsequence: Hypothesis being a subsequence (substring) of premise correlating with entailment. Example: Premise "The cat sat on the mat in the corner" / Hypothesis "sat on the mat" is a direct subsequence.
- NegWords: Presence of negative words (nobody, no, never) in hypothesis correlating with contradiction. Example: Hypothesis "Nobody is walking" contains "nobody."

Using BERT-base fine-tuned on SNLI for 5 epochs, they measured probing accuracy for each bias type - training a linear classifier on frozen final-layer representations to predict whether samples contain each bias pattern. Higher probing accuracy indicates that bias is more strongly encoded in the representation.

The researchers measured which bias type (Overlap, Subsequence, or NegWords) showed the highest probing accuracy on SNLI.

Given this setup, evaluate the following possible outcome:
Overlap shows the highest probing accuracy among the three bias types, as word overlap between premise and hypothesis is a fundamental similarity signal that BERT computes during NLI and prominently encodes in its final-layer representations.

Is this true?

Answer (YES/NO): NO